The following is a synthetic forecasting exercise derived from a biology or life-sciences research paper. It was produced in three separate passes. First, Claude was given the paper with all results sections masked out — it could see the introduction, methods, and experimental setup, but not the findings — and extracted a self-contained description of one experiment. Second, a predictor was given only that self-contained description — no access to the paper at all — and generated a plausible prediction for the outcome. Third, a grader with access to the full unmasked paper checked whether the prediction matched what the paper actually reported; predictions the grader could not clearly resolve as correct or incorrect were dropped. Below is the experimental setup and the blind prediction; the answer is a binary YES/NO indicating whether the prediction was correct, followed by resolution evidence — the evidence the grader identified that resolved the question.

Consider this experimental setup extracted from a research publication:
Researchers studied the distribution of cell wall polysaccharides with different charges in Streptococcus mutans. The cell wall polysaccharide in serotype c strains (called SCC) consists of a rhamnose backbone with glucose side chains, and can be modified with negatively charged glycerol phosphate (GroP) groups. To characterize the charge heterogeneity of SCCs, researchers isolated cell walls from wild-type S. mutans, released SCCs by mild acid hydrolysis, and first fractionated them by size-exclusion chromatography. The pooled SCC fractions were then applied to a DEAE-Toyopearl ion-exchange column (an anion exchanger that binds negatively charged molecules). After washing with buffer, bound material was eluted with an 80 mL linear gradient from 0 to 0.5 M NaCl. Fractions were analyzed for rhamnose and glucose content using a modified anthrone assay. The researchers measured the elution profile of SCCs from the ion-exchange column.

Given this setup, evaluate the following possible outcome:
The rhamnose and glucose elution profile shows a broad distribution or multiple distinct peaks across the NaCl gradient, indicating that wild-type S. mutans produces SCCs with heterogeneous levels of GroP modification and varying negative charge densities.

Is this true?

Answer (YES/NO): YES